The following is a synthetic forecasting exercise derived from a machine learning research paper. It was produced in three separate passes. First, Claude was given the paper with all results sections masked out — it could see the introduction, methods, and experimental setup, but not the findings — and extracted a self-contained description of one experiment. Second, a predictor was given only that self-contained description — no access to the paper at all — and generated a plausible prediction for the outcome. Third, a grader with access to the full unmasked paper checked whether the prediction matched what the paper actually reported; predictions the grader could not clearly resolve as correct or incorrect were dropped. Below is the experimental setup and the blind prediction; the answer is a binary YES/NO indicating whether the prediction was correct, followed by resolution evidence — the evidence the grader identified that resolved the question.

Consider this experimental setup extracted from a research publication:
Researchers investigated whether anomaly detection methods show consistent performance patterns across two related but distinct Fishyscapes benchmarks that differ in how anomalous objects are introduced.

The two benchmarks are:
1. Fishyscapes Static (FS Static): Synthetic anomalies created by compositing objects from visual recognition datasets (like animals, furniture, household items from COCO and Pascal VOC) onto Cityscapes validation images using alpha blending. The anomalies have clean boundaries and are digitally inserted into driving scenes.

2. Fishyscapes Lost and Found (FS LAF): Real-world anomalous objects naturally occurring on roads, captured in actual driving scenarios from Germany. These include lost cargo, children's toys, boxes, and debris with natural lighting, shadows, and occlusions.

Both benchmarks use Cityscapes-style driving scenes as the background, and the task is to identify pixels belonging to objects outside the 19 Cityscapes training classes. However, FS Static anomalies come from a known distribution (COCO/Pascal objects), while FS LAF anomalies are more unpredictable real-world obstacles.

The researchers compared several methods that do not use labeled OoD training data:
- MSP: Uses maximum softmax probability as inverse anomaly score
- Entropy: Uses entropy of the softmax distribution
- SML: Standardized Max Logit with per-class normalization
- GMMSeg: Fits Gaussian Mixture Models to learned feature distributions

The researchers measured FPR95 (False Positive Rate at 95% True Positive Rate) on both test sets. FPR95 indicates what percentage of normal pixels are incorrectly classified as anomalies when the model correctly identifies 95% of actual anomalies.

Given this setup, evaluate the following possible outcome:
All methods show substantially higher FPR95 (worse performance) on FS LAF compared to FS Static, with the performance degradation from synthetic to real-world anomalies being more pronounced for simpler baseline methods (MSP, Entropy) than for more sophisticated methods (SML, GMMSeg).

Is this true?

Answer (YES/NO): NO